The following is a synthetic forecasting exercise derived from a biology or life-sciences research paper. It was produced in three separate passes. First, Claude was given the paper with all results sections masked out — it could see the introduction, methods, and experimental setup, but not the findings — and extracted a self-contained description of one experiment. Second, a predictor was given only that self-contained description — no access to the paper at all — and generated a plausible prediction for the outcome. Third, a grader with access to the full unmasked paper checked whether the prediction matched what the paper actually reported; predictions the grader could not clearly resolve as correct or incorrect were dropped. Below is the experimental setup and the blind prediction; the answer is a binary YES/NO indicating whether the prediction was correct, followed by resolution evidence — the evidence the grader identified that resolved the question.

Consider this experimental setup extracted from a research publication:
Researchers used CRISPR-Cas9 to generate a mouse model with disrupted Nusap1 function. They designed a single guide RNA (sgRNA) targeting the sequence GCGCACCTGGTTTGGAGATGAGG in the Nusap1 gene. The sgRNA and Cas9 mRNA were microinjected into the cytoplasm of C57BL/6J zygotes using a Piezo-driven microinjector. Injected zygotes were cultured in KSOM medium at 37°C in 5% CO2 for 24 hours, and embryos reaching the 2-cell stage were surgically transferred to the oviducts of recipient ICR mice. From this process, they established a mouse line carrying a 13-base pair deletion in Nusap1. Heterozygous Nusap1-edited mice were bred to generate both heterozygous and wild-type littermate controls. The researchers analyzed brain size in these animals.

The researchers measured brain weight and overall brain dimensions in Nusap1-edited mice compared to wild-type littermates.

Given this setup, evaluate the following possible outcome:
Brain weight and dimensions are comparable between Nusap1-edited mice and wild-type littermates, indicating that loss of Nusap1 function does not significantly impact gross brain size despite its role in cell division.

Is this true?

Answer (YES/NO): NO